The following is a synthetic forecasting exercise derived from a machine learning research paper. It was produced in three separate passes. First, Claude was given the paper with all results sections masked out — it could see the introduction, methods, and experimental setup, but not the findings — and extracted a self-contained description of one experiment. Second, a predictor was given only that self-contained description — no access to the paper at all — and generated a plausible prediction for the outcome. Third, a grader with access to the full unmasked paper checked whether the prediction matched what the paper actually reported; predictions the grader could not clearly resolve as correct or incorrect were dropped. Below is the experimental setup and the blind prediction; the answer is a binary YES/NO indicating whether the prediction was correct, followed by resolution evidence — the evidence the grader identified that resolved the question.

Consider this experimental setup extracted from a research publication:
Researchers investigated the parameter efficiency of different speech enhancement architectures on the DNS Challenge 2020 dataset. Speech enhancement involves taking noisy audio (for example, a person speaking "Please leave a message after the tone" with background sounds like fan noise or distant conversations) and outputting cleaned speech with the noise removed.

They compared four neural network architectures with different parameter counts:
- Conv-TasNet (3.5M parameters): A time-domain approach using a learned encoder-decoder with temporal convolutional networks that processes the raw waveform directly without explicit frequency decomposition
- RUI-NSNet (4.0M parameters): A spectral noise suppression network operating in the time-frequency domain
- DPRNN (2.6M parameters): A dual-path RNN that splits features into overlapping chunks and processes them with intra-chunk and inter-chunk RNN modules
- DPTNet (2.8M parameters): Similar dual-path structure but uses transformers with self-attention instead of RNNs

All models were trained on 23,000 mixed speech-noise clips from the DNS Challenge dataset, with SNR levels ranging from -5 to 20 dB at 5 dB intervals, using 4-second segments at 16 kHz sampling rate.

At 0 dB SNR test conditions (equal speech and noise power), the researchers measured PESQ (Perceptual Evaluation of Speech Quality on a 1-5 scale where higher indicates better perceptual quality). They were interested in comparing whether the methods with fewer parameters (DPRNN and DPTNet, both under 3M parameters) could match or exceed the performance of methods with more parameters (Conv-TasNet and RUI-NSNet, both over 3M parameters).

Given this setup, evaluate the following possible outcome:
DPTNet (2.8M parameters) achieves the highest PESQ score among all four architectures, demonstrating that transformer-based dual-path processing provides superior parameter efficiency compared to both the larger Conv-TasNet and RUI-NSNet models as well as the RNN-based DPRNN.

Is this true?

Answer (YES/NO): NO